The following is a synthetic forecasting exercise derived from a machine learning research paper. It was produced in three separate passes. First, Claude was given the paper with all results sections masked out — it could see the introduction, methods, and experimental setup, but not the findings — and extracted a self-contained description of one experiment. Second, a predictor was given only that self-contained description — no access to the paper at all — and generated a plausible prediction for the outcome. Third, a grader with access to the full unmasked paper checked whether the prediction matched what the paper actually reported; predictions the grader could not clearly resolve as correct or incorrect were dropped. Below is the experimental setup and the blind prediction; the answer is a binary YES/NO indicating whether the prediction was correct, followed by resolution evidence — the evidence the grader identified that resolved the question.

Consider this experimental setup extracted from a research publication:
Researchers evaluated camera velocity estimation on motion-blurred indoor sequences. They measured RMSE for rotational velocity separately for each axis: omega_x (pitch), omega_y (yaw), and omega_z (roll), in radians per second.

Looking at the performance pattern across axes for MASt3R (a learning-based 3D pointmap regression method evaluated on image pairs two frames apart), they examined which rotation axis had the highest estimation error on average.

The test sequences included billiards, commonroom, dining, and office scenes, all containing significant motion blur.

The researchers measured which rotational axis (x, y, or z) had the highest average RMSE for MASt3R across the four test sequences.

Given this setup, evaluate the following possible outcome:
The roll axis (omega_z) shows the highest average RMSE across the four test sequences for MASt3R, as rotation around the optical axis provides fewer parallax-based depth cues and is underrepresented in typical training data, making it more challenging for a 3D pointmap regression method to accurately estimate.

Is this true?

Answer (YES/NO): NO